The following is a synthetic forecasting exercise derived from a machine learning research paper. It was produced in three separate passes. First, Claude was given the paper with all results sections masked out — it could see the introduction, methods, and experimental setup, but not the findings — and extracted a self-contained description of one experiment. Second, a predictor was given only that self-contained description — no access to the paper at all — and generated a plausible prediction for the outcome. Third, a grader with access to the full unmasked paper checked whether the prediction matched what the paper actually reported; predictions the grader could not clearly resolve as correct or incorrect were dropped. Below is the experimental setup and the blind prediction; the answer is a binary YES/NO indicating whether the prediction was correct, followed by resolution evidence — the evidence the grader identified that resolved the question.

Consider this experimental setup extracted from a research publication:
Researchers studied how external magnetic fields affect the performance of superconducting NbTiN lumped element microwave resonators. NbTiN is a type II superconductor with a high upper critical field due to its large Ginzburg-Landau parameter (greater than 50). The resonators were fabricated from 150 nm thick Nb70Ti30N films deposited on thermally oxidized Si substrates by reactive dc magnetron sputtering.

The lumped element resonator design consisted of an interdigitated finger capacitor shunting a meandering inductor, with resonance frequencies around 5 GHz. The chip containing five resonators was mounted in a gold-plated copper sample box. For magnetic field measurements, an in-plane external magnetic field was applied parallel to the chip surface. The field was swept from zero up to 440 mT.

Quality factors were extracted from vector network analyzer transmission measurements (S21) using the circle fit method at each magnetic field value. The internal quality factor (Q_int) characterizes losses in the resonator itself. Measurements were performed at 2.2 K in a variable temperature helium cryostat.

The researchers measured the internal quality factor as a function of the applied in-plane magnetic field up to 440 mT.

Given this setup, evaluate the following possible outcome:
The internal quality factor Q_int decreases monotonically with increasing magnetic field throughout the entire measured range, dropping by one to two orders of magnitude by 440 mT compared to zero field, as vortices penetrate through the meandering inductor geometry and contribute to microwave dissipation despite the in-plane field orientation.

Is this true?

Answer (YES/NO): NO